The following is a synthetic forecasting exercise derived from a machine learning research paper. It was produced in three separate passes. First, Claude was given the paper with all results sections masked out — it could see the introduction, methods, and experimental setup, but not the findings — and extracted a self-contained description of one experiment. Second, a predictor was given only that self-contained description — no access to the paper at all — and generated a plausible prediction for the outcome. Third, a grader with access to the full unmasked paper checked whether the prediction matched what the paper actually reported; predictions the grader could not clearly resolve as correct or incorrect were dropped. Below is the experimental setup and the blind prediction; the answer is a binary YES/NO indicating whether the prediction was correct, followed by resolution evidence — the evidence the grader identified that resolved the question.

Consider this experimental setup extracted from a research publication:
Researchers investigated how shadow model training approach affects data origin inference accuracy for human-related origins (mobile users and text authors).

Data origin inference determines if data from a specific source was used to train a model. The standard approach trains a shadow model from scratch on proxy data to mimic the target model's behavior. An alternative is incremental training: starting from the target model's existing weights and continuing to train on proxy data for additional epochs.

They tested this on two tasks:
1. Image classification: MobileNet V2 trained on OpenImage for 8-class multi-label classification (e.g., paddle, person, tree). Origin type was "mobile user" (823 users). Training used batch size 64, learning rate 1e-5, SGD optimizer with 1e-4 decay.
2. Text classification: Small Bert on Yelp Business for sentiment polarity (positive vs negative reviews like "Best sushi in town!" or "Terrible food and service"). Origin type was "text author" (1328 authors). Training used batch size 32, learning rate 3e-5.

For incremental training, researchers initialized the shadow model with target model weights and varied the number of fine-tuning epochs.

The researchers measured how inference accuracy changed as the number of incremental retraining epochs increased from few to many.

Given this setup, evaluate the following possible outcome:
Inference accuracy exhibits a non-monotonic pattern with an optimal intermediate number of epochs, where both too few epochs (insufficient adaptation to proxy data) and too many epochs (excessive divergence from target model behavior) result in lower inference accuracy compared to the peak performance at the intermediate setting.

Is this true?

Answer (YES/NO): YES